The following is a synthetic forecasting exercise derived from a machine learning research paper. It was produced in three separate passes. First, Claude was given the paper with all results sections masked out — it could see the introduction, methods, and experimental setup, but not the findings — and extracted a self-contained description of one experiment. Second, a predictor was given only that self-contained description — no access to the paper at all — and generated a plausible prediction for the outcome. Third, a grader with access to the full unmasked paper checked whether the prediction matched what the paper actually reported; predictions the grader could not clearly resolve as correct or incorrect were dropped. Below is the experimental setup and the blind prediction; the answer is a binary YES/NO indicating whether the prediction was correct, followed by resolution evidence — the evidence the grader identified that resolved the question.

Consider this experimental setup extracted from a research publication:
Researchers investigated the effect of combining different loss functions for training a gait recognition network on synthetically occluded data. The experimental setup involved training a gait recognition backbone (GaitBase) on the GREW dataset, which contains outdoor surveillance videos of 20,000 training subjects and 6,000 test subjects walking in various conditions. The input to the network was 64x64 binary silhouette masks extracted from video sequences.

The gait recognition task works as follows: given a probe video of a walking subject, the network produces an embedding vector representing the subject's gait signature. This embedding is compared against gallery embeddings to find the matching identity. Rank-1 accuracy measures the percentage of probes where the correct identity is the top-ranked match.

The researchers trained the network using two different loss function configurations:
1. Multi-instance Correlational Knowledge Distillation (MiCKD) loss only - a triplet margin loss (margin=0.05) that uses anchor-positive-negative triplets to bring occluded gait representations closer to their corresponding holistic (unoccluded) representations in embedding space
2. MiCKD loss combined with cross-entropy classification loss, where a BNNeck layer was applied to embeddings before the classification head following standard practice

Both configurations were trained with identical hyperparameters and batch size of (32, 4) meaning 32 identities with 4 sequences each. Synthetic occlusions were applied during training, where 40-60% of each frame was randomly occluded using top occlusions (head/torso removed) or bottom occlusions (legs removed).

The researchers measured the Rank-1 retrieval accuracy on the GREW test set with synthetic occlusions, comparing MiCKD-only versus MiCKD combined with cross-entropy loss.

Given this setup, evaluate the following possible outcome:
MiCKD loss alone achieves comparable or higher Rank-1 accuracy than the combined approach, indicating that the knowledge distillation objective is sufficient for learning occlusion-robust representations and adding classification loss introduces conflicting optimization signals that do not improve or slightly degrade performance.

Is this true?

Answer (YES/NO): NO